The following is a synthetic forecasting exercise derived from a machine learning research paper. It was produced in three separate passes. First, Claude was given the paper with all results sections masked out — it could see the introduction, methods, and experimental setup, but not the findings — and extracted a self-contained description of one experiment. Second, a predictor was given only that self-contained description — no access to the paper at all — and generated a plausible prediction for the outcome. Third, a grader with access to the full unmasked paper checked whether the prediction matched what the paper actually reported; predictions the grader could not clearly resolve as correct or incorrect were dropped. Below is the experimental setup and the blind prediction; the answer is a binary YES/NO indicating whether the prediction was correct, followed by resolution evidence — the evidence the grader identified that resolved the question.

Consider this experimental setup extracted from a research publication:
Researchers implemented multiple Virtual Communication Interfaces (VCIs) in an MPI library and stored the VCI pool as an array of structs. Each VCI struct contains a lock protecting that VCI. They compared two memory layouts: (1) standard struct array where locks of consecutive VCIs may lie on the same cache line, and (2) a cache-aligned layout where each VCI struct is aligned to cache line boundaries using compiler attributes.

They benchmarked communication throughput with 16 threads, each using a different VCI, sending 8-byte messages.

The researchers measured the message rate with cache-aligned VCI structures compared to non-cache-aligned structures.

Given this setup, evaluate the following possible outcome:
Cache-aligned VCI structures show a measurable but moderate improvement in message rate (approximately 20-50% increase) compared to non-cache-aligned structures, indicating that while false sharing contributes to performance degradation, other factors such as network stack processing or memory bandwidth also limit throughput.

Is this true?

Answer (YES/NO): YES